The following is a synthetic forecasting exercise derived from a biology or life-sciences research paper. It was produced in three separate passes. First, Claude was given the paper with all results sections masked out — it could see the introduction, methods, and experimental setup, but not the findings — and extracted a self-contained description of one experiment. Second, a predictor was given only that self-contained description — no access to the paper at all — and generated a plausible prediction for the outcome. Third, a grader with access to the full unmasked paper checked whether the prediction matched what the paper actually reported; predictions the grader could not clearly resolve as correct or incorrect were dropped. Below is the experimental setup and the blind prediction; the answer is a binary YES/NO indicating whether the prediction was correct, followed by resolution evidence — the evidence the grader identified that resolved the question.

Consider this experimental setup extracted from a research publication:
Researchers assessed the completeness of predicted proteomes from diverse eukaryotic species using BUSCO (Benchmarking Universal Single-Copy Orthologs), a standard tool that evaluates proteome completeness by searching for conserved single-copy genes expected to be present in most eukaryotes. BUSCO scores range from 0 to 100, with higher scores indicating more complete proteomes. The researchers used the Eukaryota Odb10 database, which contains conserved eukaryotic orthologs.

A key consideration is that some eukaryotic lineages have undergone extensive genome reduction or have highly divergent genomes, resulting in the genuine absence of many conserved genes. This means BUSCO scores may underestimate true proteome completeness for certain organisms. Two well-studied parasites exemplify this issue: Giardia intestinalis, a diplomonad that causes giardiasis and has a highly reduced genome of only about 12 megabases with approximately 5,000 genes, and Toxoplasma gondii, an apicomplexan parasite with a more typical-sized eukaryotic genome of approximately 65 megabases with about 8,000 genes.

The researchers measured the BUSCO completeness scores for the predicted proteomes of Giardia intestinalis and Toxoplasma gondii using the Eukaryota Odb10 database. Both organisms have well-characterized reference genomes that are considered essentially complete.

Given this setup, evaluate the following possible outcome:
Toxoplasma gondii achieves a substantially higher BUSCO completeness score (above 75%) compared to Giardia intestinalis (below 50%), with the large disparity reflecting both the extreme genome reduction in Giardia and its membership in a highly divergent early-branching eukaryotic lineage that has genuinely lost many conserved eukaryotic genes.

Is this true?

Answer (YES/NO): NO